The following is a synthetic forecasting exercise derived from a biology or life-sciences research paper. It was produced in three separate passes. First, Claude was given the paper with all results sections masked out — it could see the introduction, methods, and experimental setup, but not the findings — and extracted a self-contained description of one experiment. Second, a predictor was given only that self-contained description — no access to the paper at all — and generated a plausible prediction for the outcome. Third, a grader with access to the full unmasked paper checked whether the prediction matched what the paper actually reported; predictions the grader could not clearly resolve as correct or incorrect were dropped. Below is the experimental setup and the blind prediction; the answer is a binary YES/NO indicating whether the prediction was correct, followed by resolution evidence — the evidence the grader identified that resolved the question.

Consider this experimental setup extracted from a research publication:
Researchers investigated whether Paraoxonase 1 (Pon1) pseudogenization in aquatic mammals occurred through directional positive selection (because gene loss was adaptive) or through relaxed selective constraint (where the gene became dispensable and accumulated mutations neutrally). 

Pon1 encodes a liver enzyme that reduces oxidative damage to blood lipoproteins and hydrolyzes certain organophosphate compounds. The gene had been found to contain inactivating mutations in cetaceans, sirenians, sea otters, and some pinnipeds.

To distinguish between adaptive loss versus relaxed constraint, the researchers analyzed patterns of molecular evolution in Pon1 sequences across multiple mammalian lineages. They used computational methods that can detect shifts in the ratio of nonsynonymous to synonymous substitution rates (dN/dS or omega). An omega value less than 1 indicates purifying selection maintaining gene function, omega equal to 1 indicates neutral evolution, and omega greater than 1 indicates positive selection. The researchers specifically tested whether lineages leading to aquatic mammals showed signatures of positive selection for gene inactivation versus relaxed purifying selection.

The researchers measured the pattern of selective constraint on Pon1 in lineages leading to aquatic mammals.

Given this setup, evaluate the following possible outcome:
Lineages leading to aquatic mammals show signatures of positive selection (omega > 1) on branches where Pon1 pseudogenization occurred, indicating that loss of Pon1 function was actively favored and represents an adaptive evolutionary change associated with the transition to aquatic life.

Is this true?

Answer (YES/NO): NO